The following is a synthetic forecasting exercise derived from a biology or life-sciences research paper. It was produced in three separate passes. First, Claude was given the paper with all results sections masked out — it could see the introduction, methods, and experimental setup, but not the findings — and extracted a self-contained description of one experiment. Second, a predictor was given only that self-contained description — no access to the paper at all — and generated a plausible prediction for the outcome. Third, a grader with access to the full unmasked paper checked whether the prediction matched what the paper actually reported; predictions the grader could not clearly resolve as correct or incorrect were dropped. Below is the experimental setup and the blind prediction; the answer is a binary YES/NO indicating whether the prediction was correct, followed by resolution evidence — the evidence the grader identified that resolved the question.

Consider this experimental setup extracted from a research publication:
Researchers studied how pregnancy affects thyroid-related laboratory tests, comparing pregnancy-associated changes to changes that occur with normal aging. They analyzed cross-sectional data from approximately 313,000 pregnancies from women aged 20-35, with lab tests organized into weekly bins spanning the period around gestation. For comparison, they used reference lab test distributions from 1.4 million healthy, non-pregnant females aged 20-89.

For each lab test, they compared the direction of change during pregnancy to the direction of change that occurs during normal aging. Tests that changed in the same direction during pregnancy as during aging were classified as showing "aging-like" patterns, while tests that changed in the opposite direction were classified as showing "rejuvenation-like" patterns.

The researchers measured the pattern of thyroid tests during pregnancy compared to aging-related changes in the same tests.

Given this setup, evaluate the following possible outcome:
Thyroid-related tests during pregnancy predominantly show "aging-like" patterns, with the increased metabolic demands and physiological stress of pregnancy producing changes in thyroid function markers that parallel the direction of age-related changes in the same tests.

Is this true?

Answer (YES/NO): YES